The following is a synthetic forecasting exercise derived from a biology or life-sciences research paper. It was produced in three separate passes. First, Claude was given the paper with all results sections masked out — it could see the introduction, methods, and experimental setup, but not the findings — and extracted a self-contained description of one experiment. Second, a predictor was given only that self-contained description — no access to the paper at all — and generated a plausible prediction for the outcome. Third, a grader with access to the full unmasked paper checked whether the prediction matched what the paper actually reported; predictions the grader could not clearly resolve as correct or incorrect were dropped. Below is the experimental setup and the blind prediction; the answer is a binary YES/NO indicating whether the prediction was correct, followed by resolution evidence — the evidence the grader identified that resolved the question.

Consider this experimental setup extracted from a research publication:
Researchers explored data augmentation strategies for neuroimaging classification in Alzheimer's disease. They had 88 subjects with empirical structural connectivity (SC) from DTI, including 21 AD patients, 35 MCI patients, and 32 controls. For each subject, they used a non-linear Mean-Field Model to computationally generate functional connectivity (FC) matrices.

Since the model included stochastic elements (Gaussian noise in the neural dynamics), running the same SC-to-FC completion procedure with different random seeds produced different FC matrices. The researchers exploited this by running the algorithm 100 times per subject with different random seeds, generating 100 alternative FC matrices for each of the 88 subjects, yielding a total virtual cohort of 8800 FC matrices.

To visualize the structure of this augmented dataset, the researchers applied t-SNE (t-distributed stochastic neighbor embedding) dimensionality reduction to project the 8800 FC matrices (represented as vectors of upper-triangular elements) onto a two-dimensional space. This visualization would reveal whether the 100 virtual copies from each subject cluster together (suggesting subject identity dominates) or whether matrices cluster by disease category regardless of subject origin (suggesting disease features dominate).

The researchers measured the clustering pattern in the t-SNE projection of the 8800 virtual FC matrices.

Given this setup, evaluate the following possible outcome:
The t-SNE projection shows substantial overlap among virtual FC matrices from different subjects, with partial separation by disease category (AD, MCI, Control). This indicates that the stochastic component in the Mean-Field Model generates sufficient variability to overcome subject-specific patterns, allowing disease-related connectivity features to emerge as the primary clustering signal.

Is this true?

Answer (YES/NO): NO